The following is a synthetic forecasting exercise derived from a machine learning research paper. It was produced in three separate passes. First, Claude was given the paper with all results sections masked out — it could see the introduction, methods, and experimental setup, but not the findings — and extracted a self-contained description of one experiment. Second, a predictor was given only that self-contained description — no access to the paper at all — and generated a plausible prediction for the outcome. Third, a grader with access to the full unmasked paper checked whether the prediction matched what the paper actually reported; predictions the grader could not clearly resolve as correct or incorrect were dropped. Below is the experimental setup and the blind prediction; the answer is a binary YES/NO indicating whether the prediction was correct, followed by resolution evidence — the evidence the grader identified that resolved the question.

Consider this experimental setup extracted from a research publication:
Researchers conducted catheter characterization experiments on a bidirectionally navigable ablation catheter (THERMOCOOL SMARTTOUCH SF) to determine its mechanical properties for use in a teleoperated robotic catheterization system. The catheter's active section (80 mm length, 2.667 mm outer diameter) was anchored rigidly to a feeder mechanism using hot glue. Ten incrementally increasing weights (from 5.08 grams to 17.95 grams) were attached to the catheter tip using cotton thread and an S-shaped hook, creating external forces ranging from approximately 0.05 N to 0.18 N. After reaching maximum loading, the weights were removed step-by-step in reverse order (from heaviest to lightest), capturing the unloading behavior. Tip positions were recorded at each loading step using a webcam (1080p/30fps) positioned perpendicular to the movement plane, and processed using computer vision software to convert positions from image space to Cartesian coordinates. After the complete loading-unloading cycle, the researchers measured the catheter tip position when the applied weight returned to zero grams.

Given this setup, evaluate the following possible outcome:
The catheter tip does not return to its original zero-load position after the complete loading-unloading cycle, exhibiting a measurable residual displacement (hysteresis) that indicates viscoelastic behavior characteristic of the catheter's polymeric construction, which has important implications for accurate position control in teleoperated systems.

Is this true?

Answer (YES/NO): YES